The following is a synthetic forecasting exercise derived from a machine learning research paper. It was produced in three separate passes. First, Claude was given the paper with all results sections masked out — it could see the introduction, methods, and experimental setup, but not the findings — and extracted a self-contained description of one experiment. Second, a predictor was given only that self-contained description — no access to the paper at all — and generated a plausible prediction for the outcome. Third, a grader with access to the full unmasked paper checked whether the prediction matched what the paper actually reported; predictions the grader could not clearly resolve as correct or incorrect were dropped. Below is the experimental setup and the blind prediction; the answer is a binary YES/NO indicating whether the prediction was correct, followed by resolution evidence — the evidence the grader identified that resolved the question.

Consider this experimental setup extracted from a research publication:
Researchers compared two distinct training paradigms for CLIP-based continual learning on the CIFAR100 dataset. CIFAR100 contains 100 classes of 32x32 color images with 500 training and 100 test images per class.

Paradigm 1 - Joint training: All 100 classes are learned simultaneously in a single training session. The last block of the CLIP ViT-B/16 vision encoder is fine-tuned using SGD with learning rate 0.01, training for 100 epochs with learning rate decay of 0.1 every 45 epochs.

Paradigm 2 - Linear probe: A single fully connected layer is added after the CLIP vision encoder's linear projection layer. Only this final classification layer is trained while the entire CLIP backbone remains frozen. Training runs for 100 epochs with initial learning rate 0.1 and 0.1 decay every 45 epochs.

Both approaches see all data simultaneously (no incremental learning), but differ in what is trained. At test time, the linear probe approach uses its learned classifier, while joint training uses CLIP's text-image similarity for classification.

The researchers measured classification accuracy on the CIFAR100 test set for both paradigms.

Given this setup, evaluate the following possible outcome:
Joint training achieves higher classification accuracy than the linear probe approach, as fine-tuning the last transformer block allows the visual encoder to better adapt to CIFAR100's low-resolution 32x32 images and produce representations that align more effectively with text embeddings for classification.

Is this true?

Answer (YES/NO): YES